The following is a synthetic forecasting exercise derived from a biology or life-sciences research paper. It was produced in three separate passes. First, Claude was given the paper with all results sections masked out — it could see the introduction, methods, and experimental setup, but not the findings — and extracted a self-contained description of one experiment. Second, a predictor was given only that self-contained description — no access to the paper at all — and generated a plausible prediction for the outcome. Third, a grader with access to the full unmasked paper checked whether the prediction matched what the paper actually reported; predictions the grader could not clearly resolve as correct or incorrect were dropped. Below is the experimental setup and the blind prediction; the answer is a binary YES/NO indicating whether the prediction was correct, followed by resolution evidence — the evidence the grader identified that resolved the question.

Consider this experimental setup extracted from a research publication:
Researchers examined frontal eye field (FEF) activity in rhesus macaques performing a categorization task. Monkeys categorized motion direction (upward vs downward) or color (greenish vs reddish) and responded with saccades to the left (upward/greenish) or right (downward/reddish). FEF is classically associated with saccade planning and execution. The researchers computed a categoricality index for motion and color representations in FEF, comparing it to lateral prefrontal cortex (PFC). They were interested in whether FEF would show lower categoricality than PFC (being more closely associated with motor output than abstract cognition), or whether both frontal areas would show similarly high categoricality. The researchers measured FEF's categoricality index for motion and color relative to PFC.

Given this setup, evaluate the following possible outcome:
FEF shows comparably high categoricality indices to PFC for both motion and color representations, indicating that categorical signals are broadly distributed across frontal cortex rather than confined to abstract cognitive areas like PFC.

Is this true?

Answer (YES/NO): NO